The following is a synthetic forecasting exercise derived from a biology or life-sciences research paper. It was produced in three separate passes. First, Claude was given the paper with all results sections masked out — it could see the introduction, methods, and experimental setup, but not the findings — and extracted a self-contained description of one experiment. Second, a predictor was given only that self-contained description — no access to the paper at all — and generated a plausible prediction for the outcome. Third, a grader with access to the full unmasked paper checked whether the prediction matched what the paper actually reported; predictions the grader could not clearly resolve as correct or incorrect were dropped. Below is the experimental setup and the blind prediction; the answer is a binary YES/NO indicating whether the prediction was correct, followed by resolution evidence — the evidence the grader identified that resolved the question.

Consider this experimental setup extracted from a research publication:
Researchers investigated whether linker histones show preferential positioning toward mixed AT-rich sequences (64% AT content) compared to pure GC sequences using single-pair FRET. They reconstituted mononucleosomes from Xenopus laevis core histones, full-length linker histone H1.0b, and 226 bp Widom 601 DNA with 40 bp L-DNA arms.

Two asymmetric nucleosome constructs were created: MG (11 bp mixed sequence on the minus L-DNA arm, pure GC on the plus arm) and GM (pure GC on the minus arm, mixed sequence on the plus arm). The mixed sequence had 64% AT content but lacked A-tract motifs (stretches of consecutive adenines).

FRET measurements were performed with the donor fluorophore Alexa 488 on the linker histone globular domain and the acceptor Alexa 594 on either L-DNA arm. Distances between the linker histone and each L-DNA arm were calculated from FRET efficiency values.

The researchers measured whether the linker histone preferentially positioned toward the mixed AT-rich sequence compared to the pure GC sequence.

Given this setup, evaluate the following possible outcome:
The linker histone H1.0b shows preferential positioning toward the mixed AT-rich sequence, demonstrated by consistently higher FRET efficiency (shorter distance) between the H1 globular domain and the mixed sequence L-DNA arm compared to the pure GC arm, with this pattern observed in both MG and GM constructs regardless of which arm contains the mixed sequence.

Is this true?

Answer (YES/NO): NO